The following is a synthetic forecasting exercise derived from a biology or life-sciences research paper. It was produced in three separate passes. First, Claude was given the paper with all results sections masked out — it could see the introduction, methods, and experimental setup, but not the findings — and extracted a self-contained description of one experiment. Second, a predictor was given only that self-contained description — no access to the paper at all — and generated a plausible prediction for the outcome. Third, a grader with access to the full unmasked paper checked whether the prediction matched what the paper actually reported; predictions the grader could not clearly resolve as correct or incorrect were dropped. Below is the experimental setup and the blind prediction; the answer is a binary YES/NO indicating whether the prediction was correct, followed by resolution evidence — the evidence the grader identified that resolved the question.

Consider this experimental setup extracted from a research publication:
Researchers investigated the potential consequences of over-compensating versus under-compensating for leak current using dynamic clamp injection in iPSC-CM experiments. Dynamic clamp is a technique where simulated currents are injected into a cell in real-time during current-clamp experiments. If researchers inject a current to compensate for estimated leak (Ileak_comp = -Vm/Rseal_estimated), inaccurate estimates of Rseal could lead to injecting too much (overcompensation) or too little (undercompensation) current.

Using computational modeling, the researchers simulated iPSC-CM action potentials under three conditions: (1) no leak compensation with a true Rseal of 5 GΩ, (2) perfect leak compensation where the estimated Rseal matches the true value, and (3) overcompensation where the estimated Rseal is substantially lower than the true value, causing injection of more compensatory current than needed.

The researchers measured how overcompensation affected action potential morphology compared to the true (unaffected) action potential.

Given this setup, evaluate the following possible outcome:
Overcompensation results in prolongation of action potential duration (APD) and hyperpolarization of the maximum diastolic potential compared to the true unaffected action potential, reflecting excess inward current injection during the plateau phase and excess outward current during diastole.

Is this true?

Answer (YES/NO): YES